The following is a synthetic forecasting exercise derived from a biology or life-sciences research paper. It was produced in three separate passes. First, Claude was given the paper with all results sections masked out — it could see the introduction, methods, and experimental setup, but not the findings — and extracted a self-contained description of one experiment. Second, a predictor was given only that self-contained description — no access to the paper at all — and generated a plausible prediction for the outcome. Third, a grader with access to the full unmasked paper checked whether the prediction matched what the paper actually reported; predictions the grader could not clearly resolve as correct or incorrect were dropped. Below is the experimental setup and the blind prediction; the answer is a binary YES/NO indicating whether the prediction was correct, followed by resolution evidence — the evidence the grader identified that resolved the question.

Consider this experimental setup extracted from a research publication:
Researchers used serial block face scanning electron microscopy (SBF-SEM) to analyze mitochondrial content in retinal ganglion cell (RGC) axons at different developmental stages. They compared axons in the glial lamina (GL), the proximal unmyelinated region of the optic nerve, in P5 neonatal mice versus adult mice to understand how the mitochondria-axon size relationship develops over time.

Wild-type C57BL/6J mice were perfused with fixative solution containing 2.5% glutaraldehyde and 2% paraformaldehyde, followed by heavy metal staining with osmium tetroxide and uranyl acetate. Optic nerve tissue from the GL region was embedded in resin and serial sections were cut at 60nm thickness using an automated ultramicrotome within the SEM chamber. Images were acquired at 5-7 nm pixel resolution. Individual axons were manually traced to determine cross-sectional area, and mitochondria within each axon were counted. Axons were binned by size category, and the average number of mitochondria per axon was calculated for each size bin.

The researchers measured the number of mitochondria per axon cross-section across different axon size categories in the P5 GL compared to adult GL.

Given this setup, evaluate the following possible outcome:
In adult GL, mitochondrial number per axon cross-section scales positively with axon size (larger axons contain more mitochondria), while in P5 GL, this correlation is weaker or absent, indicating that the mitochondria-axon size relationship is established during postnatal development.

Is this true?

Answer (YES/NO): YES